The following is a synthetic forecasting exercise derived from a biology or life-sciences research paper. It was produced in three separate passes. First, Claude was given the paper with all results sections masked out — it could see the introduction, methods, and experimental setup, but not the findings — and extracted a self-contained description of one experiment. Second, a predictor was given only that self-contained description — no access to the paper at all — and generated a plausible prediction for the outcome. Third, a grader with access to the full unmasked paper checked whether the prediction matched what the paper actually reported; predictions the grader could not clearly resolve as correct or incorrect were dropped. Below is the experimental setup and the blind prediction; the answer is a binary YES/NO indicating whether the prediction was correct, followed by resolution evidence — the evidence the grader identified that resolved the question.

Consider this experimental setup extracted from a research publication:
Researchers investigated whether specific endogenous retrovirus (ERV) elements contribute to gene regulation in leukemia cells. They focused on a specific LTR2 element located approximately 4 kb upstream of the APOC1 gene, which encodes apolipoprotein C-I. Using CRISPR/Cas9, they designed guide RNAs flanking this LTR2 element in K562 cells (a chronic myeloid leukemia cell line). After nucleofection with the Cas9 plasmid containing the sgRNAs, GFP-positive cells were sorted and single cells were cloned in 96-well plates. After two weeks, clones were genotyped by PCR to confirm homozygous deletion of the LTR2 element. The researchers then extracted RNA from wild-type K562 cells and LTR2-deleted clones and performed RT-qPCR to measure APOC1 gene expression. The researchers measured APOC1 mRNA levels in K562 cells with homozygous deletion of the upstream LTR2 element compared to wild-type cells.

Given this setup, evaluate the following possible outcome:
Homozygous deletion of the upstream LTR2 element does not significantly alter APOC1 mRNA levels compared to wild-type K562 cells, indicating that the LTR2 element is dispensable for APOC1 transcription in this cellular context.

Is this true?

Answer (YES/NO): NO